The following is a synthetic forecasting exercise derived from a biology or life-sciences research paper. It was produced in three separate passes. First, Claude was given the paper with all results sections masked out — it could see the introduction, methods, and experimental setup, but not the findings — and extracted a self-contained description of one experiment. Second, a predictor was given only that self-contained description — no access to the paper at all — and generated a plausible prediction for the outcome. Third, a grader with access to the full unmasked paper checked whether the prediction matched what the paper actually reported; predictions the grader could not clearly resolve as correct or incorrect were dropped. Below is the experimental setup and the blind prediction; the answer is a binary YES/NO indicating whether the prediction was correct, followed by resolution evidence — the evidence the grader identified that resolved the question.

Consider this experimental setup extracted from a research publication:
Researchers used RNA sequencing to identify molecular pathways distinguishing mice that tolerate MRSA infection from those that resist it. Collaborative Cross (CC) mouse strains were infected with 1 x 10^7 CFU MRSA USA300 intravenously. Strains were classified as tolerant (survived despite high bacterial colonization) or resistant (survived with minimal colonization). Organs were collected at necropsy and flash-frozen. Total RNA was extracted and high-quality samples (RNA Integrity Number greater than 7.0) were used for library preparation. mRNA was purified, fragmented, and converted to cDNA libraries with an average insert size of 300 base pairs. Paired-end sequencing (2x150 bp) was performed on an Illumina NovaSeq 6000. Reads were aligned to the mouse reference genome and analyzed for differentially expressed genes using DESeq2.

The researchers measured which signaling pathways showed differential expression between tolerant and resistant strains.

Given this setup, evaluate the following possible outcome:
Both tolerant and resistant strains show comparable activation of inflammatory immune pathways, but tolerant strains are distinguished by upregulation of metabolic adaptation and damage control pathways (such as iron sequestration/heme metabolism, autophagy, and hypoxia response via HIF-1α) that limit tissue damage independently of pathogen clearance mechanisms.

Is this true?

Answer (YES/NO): NO